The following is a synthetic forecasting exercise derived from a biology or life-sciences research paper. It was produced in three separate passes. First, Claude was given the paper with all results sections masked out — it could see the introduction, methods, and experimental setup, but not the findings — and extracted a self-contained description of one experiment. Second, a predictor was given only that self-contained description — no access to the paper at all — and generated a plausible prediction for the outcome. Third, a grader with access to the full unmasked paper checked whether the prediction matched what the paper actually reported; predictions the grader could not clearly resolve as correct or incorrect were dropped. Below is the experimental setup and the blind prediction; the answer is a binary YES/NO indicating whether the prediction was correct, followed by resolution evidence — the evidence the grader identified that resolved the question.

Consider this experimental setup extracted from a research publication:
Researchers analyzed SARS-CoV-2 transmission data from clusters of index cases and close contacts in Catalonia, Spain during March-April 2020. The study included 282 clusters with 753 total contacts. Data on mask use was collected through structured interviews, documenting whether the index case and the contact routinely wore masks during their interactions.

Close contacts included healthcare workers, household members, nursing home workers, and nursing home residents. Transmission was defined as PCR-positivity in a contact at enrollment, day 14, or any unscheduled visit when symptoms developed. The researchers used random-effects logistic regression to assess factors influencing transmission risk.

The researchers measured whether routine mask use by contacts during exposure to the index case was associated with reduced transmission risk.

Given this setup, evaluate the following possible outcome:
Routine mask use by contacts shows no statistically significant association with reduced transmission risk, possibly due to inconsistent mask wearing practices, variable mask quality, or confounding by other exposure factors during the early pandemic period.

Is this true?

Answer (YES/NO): YES